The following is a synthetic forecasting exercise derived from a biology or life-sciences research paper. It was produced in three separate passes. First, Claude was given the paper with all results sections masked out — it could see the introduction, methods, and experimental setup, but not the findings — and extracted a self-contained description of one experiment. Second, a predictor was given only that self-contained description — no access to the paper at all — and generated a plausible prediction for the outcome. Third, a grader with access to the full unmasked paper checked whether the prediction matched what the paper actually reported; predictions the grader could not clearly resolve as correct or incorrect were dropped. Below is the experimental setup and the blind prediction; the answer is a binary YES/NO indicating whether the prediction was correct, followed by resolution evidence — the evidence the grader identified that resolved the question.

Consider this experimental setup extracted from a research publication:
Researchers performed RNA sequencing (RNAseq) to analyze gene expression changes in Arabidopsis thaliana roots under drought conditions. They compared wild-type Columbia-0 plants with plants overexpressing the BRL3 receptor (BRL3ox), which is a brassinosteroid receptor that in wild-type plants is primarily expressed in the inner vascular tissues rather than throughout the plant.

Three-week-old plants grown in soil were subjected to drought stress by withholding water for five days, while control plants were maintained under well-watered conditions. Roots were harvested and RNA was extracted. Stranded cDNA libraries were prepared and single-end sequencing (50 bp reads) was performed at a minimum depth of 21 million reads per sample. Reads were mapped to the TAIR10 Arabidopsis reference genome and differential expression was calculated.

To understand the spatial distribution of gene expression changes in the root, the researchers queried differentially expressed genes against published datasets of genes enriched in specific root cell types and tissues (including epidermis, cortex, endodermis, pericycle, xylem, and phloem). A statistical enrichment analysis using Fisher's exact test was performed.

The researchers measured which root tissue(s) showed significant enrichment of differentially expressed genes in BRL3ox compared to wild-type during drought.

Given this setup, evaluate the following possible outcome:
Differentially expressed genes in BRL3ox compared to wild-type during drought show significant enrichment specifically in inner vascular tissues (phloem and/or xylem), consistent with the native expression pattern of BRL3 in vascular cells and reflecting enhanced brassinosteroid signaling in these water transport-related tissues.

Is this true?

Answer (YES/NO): NO